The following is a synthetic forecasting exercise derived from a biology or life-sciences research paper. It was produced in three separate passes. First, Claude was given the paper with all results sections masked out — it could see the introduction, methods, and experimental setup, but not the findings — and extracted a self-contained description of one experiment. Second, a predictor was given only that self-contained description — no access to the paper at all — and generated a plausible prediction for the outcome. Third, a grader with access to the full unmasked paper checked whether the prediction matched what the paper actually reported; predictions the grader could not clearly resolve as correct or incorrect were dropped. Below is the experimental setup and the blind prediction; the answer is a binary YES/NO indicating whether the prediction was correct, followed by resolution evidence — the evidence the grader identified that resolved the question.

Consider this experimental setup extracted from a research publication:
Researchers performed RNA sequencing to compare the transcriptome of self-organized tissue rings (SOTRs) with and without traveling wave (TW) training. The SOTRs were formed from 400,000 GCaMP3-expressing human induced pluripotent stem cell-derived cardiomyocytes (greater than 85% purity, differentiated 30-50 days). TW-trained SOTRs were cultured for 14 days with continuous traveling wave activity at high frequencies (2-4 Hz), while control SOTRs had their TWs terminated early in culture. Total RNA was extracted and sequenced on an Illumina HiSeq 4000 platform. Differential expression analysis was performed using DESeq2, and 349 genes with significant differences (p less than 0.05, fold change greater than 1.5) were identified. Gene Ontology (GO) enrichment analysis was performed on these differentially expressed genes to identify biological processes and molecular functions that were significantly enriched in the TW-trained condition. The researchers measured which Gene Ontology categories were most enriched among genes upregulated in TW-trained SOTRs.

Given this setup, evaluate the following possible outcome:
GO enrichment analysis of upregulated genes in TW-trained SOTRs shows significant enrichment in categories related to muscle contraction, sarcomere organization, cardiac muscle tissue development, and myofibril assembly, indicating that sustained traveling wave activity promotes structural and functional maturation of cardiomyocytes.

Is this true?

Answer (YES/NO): NO